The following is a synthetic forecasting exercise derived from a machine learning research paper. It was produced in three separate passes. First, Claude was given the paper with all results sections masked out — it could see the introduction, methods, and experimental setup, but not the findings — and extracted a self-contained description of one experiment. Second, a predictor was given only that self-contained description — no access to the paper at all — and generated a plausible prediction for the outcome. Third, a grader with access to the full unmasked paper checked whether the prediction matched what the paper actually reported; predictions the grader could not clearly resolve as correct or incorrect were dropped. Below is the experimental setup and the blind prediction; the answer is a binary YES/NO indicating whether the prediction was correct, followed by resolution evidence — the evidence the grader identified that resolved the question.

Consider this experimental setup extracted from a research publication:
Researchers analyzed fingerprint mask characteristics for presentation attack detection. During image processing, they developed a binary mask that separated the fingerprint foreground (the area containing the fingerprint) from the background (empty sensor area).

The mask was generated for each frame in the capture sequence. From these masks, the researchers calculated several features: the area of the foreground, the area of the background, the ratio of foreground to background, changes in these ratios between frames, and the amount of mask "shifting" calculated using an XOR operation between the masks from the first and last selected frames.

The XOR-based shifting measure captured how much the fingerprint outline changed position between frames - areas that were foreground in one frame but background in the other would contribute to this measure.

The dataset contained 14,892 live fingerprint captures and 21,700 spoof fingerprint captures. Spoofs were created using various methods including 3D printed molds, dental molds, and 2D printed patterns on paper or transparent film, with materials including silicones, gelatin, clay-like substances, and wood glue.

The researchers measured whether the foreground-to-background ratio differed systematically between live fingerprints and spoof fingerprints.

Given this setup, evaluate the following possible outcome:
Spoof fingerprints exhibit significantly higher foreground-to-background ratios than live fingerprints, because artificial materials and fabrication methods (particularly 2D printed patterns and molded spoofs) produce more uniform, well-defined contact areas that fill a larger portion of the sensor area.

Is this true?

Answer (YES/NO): NO